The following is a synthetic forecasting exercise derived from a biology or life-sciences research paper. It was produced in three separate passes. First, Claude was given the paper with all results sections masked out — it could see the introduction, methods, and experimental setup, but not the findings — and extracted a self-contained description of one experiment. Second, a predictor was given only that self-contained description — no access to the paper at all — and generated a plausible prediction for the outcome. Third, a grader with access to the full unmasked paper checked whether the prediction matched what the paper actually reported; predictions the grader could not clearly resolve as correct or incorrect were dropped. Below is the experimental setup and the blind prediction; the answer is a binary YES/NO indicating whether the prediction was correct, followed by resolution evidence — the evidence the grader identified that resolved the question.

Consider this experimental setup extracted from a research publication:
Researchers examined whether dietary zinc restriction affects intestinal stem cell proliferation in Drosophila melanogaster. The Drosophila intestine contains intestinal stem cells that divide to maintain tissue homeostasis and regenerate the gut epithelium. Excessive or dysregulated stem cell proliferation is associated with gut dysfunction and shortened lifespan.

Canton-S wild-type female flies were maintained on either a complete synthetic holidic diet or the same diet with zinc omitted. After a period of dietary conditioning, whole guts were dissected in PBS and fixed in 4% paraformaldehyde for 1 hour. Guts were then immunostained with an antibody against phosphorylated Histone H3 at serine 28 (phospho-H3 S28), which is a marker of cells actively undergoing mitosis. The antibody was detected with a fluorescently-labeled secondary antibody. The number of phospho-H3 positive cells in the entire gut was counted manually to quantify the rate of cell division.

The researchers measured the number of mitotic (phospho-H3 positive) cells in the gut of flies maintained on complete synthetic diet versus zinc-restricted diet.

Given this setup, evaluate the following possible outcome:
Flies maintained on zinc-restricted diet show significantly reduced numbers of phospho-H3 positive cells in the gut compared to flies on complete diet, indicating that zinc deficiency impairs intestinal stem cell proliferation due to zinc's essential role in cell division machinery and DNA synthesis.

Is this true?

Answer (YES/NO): NO